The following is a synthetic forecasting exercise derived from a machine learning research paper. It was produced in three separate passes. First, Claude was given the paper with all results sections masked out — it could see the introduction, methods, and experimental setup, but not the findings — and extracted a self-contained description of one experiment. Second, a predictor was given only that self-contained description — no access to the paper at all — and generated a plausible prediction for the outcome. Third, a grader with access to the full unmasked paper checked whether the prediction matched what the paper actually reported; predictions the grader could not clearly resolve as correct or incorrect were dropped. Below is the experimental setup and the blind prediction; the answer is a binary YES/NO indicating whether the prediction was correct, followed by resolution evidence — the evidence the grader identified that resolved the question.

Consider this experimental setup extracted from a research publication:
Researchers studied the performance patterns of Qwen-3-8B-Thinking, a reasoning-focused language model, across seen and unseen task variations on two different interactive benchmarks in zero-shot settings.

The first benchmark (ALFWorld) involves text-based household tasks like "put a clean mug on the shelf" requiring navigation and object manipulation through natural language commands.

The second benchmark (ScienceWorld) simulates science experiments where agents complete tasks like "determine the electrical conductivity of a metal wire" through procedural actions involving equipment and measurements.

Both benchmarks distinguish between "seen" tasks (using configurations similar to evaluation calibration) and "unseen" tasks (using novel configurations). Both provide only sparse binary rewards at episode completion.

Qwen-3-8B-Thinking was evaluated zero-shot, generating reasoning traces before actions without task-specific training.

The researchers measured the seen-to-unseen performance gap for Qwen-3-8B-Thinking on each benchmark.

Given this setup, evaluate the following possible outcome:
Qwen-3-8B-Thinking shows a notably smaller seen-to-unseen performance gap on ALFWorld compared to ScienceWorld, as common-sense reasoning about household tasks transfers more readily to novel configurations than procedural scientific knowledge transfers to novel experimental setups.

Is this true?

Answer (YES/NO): YES